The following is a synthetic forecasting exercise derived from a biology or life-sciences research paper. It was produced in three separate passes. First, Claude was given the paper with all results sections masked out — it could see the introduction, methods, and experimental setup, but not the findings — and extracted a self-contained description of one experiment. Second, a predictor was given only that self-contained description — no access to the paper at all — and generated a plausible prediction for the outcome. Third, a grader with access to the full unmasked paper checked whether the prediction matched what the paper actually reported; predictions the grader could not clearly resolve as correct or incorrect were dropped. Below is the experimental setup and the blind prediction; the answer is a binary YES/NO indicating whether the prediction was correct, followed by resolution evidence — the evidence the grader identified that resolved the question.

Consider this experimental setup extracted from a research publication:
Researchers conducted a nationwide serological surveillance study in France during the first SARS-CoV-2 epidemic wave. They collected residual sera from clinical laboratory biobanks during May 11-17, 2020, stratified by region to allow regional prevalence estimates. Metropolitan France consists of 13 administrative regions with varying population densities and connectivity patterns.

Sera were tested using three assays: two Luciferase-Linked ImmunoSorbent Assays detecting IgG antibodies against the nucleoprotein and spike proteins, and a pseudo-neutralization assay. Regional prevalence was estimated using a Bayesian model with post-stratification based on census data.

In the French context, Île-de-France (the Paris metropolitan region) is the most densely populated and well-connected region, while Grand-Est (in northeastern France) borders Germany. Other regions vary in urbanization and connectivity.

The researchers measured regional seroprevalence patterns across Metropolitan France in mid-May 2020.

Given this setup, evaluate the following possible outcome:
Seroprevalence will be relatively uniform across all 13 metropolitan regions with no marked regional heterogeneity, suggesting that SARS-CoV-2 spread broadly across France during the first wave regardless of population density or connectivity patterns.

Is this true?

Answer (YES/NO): NO